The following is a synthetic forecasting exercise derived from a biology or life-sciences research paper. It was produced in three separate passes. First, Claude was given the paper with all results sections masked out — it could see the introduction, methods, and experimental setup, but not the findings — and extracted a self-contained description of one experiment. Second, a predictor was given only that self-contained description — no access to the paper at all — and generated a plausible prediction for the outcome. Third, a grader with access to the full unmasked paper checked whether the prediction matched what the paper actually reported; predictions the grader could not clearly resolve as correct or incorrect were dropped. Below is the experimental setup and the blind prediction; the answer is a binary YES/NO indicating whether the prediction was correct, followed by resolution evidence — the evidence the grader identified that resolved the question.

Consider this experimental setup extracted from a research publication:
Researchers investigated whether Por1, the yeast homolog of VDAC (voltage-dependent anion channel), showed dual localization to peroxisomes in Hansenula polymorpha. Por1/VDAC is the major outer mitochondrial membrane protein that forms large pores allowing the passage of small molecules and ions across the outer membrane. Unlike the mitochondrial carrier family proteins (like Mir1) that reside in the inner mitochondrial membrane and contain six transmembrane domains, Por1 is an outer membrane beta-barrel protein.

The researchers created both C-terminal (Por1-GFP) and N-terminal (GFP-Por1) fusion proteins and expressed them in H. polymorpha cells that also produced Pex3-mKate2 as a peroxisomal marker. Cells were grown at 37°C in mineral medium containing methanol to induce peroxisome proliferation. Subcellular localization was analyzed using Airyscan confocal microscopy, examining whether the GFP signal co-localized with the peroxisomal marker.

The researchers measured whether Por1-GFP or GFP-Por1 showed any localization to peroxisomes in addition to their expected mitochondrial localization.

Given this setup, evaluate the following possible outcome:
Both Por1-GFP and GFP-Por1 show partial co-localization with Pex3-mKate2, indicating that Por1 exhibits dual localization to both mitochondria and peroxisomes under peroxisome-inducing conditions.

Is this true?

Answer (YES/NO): NO